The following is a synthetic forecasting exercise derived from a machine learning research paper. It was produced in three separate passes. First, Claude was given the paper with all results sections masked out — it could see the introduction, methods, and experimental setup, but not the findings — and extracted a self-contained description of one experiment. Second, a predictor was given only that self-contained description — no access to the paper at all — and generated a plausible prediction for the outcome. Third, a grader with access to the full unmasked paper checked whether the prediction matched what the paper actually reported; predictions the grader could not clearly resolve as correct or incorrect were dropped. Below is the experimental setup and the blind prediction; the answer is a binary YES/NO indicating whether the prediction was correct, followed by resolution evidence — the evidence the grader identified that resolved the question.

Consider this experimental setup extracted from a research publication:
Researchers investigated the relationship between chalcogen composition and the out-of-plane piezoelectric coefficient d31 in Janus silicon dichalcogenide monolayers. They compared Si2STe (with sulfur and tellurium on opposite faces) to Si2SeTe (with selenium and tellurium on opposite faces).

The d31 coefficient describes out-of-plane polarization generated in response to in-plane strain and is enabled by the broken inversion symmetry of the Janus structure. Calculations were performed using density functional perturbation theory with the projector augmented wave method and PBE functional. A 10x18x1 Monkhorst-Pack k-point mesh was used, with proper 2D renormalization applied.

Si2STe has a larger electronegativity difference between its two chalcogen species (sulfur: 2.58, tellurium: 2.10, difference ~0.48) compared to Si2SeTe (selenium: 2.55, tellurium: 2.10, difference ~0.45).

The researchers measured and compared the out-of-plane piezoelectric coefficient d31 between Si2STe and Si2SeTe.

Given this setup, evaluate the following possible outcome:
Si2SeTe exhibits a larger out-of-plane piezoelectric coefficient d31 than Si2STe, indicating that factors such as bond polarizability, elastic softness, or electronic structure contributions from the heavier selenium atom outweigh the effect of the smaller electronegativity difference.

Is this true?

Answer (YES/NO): NO